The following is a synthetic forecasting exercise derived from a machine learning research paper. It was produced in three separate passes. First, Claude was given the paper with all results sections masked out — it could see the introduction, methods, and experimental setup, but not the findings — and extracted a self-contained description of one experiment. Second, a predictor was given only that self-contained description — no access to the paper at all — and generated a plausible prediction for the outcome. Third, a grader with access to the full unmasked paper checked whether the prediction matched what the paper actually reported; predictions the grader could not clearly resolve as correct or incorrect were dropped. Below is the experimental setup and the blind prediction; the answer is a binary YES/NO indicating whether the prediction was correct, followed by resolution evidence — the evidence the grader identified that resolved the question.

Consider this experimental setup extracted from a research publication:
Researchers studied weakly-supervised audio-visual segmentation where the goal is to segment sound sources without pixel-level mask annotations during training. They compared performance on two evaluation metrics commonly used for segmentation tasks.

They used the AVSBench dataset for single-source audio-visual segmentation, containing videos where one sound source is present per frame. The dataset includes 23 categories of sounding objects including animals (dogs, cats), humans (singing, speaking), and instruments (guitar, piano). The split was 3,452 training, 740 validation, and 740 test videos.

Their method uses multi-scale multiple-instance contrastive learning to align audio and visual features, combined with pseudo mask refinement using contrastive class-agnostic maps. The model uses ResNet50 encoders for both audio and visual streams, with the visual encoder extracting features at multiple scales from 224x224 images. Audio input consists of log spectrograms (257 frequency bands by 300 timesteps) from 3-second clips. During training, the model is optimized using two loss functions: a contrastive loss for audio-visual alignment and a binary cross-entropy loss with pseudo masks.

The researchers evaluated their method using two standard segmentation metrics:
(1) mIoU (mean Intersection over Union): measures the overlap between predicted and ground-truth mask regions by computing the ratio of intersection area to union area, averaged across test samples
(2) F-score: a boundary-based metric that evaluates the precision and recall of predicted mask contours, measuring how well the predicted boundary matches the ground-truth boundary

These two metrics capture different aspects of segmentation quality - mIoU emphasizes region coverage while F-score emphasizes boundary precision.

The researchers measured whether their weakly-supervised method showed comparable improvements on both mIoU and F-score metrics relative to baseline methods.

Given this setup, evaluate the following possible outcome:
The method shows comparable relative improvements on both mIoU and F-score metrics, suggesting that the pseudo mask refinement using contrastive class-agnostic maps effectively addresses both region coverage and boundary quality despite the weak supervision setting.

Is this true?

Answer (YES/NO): NO